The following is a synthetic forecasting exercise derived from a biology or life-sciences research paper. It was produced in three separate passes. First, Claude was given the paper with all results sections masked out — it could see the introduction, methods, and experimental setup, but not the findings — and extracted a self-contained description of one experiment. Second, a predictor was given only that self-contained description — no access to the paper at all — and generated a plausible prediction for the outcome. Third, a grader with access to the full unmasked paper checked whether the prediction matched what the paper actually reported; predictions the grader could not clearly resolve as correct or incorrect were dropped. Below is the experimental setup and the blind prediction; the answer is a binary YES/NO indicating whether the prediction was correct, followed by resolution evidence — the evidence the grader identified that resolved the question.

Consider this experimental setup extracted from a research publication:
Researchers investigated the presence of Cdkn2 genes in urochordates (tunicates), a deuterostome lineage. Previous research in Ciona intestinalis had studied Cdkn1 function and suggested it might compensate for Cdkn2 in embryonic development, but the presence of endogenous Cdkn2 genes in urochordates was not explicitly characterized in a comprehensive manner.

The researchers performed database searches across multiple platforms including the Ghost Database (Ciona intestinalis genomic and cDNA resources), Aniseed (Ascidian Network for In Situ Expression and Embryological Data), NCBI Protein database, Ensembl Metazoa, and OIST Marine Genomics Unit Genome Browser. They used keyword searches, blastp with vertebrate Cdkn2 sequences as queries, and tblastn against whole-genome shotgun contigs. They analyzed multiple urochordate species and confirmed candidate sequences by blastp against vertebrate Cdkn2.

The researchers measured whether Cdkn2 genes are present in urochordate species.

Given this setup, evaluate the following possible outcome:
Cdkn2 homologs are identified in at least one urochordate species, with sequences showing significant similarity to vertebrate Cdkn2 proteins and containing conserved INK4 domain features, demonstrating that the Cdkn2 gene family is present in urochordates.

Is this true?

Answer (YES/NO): NO